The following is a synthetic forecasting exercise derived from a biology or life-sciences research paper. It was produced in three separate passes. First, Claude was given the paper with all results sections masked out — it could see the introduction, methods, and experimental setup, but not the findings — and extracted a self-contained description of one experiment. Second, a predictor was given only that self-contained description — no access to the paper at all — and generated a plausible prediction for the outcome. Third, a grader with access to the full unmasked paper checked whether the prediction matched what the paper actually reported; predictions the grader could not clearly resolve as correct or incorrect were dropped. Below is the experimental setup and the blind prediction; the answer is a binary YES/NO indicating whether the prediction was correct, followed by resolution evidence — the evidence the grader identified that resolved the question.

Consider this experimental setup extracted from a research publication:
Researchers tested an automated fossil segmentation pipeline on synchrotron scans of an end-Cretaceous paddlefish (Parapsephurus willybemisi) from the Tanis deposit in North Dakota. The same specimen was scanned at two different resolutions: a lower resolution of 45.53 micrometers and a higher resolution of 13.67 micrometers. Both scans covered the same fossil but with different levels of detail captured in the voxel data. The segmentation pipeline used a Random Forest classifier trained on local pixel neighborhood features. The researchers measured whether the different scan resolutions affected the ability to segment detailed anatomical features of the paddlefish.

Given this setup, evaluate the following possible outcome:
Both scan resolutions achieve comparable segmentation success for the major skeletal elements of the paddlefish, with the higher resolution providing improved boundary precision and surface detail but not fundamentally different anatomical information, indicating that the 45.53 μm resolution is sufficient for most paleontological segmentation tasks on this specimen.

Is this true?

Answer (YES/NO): NO